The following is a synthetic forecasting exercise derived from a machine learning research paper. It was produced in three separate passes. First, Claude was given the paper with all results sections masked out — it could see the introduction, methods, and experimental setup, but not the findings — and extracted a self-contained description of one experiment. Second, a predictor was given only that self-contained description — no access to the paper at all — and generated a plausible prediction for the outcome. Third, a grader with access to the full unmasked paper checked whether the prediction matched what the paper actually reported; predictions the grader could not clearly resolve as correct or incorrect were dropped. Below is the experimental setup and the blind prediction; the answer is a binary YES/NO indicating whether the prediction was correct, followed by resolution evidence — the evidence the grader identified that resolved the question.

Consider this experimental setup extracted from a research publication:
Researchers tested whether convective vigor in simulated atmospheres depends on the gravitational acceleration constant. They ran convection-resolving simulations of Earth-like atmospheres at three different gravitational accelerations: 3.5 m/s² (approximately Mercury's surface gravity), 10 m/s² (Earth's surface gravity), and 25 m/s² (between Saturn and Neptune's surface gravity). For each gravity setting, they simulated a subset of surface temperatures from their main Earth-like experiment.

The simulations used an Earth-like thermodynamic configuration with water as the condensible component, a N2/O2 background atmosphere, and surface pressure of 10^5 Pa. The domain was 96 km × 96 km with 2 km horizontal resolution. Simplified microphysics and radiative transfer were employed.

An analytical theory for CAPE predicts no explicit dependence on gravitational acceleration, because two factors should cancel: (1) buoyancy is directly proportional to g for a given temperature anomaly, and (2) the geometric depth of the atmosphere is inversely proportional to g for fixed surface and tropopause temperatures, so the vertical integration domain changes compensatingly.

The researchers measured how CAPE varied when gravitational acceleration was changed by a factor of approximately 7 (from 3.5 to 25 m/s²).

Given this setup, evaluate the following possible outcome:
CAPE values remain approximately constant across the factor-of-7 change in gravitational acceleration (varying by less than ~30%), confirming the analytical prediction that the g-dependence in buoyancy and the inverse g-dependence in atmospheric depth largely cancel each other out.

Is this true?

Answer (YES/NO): NO